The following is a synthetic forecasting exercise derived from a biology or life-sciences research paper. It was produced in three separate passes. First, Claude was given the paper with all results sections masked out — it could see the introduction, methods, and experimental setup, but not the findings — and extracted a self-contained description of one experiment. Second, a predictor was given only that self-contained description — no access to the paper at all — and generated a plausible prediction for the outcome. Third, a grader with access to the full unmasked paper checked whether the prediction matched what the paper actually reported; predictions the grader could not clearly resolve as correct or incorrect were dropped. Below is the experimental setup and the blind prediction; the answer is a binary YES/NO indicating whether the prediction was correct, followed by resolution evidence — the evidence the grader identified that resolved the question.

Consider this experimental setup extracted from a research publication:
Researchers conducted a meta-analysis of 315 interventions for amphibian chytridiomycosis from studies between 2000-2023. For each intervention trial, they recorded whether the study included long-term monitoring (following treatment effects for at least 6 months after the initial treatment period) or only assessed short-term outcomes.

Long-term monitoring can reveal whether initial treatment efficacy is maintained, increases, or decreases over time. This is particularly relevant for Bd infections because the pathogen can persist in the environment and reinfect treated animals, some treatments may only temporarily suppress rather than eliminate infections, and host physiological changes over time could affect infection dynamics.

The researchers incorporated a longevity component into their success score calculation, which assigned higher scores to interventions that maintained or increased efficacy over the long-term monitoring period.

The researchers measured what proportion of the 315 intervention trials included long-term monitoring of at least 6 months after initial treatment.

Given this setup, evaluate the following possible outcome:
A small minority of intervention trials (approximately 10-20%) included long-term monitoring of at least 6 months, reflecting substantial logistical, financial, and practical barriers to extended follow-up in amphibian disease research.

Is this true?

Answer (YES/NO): NO